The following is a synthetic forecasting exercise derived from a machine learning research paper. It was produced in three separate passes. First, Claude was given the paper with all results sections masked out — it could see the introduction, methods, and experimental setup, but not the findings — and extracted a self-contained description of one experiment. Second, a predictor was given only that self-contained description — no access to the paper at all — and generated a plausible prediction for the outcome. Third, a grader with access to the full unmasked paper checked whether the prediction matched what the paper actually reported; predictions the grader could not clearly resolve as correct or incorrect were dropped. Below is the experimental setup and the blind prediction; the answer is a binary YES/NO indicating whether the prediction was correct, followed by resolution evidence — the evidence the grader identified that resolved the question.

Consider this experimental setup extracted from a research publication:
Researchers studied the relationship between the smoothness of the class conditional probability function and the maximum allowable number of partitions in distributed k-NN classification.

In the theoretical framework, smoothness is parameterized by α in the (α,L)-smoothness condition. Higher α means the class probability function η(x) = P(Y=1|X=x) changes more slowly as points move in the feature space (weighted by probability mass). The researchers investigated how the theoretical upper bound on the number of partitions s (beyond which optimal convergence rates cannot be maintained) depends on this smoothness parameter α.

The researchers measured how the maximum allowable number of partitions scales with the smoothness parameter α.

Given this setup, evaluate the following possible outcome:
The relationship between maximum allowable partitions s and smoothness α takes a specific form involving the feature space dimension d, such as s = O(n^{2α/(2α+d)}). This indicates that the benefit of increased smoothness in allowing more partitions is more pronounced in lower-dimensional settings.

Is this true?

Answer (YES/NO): NO